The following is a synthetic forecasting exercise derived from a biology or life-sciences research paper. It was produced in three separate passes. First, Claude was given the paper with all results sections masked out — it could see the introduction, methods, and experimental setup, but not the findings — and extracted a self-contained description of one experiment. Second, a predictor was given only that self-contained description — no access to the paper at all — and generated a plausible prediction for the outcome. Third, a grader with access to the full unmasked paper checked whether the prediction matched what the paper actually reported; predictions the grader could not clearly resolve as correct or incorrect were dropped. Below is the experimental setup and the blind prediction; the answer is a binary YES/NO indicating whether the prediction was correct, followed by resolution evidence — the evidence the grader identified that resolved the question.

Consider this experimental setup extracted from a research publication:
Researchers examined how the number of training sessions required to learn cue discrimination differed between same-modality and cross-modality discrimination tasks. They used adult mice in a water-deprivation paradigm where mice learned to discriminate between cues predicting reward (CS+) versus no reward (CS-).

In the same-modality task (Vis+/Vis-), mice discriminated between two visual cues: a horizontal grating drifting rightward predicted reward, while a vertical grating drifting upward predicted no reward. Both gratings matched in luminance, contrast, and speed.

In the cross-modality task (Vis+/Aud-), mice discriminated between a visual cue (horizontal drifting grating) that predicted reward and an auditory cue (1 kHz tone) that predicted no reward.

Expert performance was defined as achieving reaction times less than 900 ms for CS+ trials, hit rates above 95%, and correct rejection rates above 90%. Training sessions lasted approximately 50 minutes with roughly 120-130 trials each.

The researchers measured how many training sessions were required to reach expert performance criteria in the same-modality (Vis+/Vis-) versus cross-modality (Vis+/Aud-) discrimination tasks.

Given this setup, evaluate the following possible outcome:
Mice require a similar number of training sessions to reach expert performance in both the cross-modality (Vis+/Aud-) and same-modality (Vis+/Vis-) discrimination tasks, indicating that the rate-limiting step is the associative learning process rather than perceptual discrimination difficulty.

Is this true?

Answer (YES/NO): NO